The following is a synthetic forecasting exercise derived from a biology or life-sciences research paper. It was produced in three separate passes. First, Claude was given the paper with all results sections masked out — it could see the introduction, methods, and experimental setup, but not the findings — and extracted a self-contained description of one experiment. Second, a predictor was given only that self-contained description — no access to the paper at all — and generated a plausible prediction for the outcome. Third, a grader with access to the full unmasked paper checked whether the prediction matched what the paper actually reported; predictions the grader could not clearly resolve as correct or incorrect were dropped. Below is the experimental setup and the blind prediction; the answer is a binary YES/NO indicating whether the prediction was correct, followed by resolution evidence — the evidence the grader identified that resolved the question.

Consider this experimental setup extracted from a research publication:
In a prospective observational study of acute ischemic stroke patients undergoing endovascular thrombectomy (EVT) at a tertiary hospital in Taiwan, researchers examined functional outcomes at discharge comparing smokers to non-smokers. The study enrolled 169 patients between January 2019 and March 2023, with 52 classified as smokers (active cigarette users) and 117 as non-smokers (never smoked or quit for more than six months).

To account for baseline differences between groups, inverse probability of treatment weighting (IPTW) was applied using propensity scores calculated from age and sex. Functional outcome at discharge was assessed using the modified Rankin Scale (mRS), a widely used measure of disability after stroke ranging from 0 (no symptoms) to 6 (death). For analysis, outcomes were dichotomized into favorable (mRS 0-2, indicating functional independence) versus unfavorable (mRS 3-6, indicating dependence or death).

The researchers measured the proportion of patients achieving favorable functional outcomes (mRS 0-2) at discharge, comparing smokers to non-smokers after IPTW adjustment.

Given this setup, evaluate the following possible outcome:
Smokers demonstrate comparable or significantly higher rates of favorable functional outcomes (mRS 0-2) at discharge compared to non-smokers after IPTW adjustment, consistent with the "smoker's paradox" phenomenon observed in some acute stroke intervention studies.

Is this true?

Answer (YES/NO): NO